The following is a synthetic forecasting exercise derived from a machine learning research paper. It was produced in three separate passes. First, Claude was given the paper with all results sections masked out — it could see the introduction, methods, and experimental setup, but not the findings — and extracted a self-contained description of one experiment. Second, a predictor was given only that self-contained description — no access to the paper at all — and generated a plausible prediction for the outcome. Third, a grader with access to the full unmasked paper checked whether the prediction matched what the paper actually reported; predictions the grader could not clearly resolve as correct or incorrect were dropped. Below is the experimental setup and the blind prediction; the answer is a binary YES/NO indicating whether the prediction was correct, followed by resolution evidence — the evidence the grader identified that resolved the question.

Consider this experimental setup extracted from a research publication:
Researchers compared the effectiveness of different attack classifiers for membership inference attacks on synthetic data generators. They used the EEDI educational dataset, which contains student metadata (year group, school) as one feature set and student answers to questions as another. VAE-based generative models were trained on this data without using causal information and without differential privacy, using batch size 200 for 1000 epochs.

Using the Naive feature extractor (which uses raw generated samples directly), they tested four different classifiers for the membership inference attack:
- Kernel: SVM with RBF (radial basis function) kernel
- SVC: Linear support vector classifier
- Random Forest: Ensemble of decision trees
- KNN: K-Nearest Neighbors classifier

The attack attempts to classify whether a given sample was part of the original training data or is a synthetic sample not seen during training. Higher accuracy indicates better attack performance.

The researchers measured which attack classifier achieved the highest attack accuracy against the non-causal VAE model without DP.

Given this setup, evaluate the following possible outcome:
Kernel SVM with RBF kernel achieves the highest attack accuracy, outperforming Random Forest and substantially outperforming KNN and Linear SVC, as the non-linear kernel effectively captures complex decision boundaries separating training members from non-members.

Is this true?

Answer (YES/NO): NO